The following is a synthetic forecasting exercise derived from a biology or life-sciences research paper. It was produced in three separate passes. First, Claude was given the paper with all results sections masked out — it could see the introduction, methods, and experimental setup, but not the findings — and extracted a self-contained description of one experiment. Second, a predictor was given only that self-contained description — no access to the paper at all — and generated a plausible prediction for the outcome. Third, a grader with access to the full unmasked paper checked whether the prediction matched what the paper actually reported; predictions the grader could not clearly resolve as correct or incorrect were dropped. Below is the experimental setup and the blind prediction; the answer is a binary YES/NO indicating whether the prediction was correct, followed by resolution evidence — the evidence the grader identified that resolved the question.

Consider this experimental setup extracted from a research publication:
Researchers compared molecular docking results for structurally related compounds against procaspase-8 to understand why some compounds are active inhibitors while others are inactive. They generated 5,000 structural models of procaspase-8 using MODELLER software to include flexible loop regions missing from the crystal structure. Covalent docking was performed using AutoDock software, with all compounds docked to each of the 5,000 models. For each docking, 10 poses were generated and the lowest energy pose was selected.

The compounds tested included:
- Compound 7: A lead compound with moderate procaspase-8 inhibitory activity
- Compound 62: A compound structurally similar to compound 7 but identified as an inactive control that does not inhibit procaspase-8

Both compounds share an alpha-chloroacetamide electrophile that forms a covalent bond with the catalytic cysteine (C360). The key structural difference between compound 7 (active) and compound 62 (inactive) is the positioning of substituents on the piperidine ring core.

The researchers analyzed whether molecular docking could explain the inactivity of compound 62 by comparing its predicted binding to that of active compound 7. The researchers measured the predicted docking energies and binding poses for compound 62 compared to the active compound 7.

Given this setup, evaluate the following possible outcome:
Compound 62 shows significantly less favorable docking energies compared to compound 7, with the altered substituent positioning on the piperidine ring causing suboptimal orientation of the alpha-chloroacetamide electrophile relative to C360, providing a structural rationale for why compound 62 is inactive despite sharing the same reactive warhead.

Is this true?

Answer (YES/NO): NO